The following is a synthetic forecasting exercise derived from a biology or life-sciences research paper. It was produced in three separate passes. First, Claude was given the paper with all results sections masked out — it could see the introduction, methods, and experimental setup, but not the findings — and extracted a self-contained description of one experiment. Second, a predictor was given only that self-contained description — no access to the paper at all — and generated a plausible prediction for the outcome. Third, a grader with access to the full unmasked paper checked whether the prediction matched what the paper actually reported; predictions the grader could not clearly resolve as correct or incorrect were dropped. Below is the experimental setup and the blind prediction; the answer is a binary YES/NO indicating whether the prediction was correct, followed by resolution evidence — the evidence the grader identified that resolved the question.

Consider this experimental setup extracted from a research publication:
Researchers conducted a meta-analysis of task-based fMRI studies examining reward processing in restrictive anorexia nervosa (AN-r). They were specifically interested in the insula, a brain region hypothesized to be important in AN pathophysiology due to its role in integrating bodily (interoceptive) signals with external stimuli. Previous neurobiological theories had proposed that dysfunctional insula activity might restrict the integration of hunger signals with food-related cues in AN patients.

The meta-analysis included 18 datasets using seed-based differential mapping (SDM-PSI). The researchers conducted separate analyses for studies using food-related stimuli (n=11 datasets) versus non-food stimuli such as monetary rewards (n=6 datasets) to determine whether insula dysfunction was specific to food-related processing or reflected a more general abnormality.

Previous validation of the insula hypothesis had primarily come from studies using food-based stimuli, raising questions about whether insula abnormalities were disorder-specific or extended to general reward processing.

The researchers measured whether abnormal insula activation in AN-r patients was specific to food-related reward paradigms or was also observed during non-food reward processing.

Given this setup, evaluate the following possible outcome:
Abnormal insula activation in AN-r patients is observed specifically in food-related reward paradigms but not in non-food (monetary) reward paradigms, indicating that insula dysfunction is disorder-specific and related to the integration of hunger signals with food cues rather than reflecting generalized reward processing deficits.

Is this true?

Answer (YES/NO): NO